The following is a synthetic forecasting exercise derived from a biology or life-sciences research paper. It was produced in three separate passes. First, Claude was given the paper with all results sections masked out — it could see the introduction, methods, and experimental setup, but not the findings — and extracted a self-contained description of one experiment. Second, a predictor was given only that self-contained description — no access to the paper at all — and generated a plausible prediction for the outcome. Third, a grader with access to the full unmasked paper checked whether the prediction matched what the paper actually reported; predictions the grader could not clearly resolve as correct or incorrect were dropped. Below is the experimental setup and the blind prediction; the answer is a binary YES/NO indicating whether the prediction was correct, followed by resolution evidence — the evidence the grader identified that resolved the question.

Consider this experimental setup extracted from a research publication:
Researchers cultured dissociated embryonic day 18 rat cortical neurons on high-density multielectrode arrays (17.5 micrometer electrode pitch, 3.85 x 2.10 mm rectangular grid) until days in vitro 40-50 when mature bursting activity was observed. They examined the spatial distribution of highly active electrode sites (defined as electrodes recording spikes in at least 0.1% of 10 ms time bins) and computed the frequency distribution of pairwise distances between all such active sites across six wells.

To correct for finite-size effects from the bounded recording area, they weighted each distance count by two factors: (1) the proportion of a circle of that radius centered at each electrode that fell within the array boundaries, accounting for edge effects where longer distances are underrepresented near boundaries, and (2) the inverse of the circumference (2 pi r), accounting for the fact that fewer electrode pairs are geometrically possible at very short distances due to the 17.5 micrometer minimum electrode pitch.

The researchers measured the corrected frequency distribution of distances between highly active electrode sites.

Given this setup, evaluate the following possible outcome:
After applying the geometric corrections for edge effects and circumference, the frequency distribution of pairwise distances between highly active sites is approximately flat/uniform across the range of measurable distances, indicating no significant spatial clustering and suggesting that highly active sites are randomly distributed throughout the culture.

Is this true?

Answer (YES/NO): NO